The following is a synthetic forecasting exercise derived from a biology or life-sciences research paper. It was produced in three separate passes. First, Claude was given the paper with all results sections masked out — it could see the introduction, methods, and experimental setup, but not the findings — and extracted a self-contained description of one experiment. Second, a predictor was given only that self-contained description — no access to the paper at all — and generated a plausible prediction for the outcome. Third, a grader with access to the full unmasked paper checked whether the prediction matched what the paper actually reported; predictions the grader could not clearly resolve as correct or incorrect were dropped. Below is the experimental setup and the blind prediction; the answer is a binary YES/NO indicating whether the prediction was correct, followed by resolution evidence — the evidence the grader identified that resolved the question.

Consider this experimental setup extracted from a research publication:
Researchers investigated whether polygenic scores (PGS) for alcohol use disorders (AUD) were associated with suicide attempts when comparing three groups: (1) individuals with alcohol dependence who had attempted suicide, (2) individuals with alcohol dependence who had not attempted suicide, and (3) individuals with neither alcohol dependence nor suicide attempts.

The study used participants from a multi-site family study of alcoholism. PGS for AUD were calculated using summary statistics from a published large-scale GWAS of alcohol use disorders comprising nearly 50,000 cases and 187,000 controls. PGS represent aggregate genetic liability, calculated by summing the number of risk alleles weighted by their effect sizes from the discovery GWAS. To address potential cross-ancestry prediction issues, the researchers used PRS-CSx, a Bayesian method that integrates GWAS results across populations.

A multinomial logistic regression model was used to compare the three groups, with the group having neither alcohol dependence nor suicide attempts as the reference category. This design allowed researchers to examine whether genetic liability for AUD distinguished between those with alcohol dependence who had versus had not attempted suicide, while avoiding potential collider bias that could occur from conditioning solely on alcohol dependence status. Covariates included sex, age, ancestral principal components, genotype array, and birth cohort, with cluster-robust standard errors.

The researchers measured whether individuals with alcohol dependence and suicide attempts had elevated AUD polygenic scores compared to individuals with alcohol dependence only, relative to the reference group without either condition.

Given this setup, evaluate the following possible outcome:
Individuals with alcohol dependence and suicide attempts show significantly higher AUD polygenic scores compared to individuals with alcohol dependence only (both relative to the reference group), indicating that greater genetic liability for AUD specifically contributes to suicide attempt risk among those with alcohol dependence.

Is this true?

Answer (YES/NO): NO